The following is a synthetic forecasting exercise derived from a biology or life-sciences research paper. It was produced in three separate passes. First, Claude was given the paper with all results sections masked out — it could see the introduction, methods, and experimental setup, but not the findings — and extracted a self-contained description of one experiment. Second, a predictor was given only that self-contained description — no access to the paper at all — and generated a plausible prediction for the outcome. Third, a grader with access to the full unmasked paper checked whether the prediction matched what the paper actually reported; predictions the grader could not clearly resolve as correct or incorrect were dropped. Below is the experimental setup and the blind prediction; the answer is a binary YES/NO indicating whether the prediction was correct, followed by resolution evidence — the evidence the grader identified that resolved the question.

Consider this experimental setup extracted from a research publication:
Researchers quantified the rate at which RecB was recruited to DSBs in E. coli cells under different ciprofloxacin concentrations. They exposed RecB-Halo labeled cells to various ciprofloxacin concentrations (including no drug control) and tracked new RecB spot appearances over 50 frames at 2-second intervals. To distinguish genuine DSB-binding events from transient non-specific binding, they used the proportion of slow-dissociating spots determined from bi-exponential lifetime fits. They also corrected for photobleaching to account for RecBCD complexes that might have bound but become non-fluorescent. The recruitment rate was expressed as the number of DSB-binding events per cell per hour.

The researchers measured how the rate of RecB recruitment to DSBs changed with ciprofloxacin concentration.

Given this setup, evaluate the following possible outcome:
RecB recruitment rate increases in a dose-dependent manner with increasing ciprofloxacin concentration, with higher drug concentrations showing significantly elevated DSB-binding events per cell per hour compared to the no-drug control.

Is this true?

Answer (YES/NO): YES